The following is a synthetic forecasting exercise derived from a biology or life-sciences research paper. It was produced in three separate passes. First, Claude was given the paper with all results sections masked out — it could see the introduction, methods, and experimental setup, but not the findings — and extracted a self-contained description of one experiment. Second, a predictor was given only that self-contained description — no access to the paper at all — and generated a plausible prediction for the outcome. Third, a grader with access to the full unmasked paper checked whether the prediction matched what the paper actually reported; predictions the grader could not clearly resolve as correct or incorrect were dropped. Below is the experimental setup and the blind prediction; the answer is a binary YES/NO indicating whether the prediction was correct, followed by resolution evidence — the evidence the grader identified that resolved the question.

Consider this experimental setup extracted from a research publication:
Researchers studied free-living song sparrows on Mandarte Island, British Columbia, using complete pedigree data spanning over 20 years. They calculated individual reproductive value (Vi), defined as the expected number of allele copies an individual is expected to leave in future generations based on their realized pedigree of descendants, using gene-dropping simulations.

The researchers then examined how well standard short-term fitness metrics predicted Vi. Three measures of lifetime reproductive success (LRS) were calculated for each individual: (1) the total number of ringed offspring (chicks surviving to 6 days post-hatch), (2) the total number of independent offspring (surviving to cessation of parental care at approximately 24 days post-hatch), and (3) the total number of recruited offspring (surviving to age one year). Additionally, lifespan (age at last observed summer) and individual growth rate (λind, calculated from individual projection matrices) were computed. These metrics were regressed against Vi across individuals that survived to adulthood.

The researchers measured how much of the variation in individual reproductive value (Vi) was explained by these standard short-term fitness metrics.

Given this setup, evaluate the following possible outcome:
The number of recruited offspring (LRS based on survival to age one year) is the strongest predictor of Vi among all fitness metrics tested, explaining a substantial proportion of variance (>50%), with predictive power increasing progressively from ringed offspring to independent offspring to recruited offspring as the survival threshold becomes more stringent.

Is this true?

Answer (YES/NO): NO